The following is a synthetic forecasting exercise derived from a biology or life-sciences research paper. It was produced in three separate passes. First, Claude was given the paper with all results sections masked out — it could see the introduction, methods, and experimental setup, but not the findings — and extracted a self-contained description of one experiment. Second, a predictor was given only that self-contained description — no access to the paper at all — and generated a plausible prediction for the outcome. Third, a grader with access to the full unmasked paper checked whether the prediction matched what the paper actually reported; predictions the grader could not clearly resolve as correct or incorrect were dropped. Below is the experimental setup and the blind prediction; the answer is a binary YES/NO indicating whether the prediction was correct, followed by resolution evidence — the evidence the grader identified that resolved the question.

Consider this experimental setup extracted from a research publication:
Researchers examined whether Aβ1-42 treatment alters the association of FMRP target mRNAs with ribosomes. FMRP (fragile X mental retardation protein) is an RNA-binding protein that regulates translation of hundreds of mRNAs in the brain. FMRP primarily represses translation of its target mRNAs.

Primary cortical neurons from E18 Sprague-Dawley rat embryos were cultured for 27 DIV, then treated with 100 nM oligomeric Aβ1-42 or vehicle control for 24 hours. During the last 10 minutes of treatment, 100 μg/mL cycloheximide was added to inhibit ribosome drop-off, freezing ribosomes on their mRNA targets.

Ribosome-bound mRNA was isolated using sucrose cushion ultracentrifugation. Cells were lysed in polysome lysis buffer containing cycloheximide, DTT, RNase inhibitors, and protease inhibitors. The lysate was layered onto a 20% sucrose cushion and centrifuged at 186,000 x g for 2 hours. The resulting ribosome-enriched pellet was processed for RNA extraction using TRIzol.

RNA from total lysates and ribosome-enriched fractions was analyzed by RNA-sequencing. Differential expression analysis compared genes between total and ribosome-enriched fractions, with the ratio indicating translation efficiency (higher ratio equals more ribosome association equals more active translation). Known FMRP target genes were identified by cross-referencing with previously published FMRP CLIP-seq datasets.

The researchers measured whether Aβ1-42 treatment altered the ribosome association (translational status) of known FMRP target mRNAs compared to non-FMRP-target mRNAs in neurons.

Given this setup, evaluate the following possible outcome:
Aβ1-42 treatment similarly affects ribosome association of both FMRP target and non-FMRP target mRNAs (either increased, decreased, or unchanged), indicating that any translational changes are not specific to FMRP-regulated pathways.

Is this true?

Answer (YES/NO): NO